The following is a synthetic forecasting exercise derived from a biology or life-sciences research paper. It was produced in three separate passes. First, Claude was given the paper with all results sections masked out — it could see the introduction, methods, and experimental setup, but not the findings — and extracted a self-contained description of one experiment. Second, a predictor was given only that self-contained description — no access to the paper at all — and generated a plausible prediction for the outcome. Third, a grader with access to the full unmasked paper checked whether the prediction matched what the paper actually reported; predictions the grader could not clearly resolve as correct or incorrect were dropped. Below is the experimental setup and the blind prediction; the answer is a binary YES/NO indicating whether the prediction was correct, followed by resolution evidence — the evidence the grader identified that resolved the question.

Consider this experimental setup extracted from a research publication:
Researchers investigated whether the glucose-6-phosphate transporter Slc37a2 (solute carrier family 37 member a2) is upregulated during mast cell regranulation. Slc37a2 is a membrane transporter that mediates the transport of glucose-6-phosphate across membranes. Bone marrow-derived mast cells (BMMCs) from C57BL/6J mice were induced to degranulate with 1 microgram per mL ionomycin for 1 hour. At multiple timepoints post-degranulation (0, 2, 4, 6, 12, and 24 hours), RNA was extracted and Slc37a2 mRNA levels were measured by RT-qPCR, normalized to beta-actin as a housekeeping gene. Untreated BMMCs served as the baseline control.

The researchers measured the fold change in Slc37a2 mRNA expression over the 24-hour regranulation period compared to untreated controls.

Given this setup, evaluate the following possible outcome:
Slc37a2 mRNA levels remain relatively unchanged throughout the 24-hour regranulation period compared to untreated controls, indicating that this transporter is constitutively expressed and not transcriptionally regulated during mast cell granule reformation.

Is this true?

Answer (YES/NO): NO